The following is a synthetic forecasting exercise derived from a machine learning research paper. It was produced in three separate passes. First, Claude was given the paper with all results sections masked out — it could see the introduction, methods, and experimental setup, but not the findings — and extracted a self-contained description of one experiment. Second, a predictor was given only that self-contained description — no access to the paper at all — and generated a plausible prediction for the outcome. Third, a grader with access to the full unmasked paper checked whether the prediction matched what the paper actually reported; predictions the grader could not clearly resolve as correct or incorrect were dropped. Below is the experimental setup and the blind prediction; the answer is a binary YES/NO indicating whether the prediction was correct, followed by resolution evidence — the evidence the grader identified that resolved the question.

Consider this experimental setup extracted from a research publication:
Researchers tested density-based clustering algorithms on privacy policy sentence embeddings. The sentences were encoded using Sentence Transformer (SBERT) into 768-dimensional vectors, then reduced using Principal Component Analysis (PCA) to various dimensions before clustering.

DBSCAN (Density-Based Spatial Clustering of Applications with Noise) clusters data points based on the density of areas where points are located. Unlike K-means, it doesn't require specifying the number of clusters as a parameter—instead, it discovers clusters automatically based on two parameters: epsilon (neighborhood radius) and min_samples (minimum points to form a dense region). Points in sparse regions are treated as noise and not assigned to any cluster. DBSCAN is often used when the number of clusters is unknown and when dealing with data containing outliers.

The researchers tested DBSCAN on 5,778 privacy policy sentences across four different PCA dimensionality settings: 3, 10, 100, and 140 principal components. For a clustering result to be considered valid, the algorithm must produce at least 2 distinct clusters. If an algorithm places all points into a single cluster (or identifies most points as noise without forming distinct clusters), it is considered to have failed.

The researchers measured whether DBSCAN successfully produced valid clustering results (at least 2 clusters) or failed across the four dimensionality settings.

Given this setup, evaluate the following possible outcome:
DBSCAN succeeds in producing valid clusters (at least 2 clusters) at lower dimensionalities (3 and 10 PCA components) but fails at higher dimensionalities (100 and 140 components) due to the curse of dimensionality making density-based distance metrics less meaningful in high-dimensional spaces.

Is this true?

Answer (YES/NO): NO